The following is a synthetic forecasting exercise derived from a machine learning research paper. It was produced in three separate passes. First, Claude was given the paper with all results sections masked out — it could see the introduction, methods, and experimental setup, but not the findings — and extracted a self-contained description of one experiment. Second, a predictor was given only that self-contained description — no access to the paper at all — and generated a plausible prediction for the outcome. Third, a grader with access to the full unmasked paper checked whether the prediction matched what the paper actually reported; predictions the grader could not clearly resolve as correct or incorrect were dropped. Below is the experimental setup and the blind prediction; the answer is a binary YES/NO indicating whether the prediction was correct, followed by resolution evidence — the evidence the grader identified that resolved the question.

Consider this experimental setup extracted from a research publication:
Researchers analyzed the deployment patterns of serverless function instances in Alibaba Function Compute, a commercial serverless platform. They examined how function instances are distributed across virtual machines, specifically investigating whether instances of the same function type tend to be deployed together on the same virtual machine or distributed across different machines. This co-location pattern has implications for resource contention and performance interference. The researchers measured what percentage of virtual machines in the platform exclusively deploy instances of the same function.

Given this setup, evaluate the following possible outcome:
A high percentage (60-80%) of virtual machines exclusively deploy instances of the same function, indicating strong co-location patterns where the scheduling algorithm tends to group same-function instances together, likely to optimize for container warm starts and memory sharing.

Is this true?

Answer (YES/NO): YES